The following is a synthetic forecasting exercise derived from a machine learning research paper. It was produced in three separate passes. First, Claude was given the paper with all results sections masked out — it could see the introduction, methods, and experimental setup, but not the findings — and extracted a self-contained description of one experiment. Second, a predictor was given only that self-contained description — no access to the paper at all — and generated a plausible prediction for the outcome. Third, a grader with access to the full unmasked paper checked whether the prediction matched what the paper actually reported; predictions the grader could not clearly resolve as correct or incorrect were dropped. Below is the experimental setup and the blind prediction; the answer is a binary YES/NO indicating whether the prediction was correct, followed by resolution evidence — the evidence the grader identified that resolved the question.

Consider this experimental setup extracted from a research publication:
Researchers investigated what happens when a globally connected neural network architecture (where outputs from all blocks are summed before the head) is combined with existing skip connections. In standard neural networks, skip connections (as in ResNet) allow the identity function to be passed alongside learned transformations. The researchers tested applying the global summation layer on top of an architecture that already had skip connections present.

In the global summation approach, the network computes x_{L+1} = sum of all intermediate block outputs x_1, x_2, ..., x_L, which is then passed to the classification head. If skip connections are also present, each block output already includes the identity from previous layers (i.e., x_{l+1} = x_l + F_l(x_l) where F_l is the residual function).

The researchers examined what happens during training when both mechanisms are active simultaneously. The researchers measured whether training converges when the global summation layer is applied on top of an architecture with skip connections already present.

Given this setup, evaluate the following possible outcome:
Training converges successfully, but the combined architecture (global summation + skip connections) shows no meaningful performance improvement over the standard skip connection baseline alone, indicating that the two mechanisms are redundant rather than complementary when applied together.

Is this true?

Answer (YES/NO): NO